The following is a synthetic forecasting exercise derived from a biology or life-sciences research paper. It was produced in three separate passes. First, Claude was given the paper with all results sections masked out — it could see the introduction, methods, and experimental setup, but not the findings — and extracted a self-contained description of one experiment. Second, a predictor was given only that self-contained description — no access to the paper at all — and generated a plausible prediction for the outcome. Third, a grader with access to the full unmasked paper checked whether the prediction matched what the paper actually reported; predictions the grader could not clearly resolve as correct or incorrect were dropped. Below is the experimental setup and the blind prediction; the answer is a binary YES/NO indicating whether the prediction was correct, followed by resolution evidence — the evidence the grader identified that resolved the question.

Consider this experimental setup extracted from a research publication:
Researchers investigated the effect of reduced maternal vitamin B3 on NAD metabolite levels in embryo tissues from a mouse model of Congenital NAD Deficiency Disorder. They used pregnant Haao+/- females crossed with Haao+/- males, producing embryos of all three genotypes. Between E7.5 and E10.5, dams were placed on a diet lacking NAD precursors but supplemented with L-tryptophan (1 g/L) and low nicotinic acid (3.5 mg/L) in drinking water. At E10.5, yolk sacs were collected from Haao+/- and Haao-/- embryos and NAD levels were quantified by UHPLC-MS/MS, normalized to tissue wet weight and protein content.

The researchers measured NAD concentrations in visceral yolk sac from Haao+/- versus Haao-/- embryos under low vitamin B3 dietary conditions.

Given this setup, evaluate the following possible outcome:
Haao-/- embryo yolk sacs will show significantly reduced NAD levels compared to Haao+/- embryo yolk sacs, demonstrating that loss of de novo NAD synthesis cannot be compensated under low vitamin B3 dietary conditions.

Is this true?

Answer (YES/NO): YES